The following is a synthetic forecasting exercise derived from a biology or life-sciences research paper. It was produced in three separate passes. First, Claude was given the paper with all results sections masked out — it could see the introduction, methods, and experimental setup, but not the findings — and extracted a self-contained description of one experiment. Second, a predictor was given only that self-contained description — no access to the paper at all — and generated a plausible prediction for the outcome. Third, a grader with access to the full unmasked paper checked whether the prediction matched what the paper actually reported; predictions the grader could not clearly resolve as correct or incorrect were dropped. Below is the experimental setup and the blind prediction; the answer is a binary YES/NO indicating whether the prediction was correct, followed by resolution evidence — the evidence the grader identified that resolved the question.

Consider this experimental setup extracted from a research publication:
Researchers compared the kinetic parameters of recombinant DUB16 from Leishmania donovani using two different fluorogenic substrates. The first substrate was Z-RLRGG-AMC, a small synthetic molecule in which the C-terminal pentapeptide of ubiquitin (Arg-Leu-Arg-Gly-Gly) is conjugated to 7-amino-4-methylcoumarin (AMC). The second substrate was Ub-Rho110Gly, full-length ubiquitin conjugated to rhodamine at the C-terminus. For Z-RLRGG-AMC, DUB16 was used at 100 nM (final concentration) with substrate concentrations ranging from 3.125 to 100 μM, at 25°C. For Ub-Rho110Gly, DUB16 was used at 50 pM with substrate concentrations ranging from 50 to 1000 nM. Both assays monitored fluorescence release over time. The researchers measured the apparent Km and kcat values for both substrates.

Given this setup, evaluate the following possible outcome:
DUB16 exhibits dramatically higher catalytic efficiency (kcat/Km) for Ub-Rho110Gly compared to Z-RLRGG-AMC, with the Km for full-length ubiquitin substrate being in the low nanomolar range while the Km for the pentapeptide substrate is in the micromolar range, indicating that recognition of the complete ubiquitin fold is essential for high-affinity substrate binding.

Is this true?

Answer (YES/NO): NO